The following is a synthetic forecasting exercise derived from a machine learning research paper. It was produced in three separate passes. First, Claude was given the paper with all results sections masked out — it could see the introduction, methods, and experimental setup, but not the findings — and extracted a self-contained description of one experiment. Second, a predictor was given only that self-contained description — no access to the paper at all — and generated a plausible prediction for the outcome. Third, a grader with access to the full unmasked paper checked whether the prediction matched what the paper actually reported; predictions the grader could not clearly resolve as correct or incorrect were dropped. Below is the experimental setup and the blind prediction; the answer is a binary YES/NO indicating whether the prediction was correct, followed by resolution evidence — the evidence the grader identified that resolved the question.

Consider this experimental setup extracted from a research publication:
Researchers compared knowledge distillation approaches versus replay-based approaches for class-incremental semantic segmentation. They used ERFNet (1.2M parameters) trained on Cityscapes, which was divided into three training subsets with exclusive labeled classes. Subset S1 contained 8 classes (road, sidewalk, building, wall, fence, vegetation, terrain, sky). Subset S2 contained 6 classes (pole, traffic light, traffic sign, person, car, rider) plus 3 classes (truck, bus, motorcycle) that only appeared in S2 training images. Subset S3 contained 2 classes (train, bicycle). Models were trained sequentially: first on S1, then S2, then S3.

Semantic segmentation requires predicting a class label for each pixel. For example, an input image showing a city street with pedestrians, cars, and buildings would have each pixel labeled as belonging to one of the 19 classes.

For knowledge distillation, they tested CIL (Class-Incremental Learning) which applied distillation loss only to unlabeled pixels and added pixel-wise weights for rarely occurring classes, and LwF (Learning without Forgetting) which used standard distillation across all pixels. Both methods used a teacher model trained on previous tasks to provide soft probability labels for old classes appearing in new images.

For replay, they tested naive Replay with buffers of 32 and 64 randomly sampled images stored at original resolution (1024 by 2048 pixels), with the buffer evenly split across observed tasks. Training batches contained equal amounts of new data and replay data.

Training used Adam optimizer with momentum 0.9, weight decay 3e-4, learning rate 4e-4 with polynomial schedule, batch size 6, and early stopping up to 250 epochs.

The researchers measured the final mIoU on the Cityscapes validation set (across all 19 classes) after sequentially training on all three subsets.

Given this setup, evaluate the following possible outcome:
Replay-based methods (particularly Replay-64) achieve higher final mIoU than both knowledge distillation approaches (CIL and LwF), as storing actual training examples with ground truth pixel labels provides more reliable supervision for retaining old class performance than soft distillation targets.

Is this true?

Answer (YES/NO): NO